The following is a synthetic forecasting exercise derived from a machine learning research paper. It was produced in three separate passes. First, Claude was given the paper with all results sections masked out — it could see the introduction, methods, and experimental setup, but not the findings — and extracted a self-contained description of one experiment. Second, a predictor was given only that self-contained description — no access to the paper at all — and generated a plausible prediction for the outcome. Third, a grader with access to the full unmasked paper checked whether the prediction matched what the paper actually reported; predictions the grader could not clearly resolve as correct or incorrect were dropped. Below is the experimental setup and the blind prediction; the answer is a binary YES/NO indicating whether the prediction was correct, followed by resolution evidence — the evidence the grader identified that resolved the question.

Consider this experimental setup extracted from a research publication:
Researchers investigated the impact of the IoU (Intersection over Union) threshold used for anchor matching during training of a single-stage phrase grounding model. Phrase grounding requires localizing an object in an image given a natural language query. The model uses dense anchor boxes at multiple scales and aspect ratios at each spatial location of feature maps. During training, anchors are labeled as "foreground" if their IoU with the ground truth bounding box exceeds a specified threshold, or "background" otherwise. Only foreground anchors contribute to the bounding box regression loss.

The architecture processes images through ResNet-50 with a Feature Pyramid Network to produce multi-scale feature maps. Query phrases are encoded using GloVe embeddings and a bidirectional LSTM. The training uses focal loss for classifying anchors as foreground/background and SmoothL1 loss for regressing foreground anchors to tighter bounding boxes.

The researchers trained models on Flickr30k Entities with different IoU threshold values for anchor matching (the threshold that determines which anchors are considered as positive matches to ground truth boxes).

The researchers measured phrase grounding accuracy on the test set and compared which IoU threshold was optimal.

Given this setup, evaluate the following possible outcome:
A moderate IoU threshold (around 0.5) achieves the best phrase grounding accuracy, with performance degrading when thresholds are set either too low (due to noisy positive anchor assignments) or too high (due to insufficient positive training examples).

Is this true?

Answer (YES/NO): YES